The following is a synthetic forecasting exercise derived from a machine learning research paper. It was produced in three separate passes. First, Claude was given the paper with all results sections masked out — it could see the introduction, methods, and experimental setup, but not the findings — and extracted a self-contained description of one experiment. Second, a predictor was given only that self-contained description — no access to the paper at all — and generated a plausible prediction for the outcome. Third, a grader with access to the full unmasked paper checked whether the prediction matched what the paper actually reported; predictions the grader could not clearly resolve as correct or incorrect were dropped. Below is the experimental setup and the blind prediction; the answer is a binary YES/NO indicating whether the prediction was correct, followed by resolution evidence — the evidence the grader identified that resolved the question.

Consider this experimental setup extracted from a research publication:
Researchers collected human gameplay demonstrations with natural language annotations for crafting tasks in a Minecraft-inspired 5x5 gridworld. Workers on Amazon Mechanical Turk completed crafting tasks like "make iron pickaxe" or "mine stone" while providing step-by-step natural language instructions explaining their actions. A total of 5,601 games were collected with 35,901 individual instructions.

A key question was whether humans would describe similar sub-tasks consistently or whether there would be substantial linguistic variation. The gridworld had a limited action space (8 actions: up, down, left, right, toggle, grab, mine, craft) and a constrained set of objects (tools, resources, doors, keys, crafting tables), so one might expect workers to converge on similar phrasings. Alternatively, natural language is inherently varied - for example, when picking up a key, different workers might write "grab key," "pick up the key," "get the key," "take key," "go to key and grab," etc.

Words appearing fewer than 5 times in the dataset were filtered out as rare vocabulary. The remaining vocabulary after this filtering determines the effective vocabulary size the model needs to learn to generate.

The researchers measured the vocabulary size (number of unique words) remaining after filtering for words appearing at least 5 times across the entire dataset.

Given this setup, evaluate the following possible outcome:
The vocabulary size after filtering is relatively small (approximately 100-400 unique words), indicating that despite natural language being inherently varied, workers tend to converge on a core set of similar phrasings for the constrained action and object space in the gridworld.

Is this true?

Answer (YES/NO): YES